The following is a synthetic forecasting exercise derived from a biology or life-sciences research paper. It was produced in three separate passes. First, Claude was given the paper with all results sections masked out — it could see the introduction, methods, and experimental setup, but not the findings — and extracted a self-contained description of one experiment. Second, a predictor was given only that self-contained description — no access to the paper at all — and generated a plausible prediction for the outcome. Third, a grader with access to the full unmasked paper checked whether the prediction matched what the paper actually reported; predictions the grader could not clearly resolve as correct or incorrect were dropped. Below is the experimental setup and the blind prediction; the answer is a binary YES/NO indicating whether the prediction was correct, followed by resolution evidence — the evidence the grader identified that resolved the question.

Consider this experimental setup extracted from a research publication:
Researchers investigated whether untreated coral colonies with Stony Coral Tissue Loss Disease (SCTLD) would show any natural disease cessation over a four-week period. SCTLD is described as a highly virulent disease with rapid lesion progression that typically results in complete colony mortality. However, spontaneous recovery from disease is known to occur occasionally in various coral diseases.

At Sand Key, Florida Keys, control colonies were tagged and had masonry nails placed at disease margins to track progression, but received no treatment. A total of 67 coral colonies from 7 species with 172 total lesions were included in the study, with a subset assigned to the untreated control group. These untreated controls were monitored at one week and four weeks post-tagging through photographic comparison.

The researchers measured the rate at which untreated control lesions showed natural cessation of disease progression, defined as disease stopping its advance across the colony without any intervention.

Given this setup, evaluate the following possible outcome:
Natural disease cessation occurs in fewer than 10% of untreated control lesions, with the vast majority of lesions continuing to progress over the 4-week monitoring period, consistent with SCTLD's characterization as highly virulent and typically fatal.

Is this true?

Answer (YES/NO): YES